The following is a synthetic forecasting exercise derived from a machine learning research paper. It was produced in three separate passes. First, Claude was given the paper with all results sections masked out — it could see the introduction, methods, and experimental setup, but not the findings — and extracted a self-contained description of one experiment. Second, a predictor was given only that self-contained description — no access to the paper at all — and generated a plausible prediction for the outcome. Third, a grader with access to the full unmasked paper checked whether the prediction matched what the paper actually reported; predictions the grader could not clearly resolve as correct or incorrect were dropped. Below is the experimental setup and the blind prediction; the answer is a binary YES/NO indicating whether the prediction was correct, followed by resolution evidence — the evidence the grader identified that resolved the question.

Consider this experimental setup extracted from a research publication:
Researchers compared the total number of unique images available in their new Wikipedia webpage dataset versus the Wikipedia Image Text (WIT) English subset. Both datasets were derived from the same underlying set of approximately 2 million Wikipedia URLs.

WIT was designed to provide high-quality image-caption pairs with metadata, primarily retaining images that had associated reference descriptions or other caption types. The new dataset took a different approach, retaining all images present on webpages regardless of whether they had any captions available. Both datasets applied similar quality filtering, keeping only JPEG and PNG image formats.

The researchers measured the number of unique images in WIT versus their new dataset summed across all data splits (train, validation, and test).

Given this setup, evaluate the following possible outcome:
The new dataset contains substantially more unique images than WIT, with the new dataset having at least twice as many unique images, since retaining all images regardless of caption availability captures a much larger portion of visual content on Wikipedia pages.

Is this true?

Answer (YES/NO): NO